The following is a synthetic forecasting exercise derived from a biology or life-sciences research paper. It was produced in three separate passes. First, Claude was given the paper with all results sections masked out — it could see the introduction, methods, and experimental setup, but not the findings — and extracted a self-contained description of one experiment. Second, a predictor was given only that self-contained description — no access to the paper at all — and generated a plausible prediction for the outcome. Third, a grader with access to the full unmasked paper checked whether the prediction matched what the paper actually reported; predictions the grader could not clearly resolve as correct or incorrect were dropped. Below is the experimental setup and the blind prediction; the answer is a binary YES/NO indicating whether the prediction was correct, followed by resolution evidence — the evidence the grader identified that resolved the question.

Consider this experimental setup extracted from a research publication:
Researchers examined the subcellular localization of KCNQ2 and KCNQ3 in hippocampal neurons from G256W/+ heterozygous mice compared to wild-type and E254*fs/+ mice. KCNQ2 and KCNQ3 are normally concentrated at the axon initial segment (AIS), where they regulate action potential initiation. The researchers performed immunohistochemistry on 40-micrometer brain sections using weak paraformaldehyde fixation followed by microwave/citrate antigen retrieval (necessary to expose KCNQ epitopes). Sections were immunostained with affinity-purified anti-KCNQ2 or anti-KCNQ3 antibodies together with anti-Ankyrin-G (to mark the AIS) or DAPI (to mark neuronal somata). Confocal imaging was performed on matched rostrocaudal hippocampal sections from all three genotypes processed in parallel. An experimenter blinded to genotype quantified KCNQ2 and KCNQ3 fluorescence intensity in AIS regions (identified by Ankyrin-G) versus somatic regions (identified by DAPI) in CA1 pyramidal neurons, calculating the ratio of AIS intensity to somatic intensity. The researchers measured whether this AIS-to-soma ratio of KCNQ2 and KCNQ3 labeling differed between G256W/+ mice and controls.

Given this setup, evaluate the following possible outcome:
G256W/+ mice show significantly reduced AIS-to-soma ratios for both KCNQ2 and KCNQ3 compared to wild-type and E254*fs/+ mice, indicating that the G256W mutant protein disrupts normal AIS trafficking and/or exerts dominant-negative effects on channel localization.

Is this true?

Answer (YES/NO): YES